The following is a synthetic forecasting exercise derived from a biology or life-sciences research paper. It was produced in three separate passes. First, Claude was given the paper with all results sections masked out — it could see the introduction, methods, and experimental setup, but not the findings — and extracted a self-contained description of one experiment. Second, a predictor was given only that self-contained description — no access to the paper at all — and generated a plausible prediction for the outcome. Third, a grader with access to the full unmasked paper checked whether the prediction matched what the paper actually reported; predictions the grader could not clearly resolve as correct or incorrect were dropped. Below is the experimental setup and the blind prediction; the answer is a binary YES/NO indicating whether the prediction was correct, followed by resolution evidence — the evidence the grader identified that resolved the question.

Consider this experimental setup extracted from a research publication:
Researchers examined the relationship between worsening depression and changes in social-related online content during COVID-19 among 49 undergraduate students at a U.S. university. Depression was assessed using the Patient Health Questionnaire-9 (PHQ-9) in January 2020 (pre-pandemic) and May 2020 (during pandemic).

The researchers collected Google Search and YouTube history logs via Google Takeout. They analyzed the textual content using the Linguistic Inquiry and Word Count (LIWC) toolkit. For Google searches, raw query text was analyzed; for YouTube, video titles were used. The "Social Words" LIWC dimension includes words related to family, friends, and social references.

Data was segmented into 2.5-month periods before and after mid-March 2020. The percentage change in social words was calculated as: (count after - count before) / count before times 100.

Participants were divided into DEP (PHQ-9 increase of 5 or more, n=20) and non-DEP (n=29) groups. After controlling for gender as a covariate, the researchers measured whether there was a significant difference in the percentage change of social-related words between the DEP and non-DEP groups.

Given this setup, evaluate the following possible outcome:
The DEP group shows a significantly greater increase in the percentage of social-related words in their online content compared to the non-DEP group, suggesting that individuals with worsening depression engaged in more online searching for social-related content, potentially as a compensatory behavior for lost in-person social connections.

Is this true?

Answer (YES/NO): NO